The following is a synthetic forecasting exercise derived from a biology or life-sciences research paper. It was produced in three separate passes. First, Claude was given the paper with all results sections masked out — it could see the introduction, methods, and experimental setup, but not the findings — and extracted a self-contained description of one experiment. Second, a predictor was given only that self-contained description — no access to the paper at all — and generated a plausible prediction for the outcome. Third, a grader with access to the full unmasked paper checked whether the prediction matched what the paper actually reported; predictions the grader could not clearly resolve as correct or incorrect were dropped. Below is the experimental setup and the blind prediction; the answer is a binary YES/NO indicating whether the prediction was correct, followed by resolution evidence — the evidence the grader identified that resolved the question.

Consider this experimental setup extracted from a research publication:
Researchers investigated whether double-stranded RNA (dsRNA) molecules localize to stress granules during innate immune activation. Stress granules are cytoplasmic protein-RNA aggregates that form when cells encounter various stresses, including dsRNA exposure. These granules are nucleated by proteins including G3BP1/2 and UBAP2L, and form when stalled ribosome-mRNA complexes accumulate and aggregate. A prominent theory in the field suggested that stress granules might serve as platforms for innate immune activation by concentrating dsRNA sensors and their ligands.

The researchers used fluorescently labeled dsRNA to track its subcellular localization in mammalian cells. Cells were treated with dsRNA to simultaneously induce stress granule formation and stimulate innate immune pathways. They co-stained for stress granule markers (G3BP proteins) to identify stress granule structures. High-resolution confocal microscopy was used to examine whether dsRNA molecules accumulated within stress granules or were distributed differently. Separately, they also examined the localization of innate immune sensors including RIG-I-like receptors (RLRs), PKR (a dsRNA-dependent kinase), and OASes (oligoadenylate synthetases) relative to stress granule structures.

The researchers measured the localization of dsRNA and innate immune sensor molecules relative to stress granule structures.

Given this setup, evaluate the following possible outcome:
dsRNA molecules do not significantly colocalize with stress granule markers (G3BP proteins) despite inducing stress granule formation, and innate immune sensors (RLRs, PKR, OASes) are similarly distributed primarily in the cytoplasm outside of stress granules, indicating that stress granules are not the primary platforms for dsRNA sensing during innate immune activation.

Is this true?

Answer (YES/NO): NO